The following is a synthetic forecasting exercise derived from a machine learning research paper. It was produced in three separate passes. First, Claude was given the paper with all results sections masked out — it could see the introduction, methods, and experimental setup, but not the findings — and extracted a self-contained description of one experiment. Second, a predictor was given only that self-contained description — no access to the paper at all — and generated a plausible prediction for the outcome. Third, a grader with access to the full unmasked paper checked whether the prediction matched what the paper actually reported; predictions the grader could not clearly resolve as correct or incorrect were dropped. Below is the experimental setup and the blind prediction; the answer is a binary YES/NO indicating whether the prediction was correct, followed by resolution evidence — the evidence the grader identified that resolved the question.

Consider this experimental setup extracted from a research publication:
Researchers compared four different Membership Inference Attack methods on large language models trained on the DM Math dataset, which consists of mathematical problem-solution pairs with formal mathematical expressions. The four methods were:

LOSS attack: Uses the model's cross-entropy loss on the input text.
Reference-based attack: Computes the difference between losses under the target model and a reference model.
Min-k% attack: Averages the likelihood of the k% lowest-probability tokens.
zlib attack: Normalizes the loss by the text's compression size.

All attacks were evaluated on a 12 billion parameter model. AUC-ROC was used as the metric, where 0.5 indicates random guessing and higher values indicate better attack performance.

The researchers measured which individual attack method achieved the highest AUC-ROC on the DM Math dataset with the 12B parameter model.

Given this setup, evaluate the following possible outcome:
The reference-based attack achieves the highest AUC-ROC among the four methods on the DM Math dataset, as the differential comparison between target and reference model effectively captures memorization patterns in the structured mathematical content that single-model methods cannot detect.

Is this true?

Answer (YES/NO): YES